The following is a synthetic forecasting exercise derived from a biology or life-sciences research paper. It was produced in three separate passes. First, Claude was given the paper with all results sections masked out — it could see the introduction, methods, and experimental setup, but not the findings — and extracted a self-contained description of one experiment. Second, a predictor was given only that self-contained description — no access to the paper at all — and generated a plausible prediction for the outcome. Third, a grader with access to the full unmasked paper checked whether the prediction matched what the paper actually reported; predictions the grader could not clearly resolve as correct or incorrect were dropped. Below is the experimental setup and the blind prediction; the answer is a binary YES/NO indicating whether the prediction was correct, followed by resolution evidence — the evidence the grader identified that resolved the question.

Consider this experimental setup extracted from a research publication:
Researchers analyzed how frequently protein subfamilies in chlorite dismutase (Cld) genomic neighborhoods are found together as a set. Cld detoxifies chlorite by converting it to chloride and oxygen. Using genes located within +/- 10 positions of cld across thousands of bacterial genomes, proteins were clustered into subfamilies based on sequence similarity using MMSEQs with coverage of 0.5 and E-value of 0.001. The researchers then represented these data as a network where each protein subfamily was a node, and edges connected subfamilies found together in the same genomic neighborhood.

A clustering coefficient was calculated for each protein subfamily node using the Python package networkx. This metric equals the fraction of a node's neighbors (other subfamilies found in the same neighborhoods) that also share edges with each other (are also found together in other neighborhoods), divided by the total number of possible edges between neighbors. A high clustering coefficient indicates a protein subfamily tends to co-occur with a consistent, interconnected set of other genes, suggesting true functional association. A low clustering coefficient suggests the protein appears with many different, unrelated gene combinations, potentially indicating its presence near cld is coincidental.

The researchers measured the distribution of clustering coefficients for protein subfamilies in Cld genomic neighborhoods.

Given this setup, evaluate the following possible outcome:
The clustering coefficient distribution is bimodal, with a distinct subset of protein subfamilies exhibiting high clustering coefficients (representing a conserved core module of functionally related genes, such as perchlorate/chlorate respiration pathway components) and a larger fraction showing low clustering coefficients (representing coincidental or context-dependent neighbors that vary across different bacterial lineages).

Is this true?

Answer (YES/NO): NO